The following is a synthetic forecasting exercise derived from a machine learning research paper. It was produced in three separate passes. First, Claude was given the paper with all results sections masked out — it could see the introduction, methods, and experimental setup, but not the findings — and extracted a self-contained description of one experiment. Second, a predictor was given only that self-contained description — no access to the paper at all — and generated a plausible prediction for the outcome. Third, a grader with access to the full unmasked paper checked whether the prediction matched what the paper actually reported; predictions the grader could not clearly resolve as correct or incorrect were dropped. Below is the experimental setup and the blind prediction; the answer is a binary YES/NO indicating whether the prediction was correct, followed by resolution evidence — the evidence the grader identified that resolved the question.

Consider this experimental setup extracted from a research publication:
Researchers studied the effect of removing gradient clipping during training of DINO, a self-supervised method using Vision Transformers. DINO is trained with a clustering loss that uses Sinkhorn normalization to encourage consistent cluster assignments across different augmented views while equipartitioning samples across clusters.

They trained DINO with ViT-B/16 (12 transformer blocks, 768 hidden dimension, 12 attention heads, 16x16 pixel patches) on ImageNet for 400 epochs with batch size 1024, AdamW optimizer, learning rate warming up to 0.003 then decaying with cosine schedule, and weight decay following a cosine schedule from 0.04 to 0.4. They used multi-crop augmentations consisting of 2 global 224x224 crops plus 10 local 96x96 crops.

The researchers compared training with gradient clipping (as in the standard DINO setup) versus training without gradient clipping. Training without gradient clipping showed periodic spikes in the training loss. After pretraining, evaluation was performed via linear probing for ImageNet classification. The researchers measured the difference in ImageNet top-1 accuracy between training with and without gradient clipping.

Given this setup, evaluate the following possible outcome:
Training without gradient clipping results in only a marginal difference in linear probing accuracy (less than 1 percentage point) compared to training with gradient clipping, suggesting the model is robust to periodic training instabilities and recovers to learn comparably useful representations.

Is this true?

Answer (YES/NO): YES